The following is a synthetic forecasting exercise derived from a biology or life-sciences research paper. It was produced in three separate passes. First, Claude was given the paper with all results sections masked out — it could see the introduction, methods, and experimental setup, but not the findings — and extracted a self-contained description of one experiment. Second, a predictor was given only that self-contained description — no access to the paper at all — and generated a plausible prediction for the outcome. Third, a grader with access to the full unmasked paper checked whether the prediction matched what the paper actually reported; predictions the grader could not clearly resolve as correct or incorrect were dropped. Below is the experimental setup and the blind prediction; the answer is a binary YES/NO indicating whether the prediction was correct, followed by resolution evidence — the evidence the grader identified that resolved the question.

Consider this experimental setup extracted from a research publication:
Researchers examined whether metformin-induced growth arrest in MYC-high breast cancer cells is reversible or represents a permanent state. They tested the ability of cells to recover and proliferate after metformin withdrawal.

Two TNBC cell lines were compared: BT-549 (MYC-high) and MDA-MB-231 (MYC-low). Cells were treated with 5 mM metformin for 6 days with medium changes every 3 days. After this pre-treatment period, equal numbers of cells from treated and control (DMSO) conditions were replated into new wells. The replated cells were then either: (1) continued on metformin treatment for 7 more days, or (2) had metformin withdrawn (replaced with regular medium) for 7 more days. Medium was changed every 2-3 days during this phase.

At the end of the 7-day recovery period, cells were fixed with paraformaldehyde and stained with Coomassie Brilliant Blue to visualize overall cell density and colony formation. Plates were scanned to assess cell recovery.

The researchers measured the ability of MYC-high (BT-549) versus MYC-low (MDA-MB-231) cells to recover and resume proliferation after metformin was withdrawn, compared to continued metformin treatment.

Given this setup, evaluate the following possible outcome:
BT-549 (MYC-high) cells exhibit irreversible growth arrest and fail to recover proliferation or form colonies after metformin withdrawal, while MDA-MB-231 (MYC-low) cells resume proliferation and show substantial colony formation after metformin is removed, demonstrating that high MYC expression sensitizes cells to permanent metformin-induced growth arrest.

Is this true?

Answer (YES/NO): NO